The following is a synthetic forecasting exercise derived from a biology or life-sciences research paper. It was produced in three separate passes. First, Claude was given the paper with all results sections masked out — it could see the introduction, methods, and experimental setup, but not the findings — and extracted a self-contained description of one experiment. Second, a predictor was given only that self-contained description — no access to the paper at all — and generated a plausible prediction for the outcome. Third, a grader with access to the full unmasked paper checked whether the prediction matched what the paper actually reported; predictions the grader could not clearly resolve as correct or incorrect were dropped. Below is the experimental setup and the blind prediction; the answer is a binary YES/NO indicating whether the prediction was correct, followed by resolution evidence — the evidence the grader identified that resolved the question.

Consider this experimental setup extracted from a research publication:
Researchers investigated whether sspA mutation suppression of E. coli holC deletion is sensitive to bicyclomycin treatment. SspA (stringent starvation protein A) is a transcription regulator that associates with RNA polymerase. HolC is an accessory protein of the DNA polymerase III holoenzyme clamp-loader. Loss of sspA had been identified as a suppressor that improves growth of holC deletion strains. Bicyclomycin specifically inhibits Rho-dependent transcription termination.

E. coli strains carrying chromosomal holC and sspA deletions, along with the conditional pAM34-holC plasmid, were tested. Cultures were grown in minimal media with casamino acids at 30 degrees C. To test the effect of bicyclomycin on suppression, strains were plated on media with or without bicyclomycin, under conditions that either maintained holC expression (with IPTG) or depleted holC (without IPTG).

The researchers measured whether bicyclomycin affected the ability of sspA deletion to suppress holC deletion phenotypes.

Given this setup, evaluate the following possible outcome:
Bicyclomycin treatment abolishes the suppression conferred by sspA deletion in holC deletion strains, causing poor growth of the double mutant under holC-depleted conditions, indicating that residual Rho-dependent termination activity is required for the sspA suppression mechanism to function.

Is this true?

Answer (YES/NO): YES